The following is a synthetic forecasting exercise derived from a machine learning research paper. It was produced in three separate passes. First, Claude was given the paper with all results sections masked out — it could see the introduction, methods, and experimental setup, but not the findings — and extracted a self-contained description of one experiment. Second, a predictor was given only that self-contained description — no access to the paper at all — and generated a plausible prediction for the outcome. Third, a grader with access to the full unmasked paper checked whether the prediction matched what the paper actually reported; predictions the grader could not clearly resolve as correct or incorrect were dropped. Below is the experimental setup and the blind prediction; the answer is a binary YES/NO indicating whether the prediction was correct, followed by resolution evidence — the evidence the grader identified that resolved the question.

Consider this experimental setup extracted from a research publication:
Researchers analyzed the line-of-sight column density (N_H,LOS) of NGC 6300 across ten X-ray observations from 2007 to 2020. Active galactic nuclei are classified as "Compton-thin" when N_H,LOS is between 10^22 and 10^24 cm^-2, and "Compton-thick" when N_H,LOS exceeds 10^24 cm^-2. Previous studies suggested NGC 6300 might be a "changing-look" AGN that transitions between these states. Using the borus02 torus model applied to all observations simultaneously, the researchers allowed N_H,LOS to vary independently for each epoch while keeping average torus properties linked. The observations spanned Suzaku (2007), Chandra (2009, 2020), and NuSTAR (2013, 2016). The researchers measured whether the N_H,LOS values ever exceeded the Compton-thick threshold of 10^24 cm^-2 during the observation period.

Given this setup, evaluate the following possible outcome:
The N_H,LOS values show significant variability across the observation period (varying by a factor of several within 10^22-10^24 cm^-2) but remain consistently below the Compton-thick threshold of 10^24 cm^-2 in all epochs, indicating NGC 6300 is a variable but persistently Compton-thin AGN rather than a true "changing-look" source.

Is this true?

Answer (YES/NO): NO